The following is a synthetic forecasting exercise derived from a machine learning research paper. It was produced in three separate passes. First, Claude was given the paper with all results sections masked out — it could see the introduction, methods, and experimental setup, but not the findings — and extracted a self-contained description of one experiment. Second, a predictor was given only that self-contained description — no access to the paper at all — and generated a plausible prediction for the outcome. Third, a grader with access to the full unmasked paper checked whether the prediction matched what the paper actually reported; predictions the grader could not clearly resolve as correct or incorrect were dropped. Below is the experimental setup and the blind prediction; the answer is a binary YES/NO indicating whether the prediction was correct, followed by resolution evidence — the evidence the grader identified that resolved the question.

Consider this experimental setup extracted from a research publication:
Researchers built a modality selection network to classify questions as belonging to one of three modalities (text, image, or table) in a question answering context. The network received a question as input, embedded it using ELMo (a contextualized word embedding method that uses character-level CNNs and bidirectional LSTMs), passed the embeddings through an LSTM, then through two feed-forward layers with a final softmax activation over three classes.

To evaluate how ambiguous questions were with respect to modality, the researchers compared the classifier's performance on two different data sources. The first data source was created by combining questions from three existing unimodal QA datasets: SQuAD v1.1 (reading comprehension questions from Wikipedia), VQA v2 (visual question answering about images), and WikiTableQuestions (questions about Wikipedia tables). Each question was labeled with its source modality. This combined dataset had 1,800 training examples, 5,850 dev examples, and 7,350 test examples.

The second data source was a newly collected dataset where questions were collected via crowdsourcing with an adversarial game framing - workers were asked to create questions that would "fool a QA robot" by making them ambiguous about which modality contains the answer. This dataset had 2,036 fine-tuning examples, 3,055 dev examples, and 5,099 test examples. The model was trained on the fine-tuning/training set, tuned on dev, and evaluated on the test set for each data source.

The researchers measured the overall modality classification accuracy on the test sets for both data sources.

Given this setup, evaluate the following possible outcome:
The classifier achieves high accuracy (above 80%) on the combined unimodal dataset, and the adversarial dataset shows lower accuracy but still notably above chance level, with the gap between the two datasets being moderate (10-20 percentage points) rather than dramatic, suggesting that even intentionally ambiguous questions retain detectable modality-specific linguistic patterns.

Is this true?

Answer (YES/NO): YES